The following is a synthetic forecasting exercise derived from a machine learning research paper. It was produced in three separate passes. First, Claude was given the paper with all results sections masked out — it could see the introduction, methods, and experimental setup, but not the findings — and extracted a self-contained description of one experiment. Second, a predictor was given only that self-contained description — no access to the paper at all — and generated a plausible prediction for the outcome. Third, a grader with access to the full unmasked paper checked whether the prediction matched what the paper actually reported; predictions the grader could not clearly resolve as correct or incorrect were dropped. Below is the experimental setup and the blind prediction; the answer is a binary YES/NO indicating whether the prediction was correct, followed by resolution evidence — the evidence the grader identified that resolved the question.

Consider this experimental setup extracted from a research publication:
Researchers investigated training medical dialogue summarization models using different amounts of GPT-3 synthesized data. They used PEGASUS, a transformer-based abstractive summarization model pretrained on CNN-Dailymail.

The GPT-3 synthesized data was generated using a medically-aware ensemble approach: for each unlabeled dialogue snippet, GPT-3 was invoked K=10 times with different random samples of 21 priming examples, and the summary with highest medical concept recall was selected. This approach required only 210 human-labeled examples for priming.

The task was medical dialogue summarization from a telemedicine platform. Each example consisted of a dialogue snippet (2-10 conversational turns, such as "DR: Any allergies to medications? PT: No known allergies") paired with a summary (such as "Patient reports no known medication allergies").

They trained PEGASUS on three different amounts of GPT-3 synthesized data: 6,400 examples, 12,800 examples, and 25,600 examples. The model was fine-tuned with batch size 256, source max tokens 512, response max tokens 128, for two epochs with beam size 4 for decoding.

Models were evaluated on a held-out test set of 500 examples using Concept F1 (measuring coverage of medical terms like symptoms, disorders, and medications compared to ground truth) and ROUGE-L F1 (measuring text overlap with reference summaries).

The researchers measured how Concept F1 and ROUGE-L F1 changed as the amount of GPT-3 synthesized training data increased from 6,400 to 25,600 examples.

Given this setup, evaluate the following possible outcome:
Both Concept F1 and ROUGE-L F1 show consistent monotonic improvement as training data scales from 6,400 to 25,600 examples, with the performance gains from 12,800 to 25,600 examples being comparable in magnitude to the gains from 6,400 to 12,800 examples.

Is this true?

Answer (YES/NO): NO